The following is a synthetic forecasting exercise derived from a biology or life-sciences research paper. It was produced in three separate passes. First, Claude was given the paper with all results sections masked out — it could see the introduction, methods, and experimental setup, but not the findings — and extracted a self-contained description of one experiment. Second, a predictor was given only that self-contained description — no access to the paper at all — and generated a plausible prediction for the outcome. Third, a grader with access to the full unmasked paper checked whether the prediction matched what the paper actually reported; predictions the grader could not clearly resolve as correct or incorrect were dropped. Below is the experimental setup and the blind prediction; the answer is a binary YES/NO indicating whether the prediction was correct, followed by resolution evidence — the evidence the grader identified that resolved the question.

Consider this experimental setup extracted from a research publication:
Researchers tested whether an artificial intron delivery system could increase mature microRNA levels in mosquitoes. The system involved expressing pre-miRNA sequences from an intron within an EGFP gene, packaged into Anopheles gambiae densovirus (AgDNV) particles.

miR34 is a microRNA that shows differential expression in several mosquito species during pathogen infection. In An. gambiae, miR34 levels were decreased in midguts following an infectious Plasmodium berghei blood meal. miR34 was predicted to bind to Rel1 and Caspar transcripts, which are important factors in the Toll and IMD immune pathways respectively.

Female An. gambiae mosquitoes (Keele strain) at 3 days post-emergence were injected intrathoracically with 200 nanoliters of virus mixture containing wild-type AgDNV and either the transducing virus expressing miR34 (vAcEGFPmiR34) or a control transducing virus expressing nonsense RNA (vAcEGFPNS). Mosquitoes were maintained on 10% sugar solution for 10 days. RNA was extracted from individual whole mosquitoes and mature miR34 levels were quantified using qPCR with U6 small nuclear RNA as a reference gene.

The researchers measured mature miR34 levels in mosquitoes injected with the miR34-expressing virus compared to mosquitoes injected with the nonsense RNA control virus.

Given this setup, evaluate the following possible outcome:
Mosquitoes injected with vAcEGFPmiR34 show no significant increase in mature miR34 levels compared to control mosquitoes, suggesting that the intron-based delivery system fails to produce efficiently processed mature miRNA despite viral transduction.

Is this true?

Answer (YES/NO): YES